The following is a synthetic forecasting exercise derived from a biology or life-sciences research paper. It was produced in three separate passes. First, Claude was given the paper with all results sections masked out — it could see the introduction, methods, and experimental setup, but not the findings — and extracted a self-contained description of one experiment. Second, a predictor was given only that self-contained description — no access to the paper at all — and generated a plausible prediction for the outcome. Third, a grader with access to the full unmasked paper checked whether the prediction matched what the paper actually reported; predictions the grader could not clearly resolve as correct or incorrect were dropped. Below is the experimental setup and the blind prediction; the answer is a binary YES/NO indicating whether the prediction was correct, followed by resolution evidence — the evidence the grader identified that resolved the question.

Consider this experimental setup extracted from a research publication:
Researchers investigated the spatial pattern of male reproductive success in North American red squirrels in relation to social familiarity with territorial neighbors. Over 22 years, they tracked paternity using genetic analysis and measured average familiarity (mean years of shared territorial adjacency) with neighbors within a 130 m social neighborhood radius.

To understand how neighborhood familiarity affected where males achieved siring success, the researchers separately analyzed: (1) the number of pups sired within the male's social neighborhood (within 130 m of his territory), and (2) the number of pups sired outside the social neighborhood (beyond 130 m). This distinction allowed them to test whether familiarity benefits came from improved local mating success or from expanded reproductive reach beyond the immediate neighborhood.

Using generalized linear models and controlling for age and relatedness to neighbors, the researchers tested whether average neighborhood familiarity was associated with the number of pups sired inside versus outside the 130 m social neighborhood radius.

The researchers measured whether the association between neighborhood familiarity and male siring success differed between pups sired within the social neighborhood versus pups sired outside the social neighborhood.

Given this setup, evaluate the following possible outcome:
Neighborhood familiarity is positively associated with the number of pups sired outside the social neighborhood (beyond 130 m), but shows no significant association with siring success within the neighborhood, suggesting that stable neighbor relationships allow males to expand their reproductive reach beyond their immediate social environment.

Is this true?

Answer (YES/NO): YES